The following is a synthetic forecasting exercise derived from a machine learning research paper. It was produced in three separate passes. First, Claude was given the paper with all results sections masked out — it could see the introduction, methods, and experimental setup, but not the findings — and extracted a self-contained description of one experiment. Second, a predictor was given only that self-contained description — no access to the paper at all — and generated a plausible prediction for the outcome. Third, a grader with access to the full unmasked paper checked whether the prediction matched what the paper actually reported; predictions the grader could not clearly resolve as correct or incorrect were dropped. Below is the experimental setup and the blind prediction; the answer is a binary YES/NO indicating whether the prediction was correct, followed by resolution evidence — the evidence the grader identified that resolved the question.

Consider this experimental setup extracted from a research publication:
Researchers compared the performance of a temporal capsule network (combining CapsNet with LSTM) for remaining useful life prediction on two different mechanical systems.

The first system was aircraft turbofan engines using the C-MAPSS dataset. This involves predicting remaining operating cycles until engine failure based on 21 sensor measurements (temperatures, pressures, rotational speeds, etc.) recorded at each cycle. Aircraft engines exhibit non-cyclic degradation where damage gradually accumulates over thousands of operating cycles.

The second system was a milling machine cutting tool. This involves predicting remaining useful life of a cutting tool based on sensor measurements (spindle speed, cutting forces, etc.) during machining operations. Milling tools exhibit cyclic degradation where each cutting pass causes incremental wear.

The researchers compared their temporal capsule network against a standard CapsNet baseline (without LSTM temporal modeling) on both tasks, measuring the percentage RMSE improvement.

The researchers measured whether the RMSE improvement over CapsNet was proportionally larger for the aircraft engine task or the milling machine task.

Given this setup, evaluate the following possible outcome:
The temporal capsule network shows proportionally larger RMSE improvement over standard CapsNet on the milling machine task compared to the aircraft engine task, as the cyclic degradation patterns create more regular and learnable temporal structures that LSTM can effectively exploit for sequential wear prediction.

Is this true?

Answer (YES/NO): YES